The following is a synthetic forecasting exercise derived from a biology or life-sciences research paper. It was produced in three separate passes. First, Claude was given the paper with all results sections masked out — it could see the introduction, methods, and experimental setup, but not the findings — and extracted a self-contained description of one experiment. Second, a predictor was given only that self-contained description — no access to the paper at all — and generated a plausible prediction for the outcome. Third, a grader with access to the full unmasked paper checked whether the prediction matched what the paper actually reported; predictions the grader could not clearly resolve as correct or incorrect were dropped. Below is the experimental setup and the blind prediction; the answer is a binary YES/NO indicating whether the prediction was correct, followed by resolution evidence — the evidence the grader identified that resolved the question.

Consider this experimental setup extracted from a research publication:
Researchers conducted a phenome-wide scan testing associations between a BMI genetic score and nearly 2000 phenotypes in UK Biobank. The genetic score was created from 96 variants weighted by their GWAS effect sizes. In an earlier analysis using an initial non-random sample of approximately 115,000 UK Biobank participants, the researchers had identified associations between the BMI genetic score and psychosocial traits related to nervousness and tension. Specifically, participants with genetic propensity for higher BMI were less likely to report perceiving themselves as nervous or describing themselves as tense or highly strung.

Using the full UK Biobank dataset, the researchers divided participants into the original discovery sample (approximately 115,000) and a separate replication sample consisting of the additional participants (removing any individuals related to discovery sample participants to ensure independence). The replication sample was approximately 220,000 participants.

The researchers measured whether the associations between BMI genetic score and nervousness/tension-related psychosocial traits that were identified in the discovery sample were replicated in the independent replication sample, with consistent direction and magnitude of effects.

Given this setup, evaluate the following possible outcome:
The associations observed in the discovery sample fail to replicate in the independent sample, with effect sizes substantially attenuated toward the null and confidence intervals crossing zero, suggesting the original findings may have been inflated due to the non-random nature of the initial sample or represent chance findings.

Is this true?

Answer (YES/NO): NO